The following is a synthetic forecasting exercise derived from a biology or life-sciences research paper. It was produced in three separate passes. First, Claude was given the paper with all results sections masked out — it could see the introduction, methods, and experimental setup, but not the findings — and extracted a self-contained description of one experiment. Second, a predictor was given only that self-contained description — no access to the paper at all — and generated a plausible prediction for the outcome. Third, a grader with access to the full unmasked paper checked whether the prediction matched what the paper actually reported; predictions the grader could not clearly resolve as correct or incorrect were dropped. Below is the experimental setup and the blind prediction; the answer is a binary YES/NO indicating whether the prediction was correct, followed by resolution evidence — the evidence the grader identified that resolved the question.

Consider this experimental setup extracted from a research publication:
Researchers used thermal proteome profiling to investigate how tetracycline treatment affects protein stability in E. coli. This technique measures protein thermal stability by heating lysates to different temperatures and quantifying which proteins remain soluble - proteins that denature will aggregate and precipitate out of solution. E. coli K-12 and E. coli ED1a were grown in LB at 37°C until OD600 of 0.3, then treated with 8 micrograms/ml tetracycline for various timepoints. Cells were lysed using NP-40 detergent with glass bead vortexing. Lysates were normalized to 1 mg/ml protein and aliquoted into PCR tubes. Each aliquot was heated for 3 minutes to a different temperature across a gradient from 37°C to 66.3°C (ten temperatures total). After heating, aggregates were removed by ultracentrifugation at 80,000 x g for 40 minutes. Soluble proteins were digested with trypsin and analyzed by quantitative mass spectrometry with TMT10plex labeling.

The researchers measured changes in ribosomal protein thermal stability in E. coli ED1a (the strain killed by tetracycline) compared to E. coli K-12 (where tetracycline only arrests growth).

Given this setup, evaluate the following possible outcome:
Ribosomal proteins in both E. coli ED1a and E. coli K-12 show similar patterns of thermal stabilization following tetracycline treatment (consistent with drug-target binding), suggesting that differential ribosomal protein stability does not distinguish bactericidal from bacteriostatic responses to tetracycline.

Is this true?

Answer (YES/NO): NO